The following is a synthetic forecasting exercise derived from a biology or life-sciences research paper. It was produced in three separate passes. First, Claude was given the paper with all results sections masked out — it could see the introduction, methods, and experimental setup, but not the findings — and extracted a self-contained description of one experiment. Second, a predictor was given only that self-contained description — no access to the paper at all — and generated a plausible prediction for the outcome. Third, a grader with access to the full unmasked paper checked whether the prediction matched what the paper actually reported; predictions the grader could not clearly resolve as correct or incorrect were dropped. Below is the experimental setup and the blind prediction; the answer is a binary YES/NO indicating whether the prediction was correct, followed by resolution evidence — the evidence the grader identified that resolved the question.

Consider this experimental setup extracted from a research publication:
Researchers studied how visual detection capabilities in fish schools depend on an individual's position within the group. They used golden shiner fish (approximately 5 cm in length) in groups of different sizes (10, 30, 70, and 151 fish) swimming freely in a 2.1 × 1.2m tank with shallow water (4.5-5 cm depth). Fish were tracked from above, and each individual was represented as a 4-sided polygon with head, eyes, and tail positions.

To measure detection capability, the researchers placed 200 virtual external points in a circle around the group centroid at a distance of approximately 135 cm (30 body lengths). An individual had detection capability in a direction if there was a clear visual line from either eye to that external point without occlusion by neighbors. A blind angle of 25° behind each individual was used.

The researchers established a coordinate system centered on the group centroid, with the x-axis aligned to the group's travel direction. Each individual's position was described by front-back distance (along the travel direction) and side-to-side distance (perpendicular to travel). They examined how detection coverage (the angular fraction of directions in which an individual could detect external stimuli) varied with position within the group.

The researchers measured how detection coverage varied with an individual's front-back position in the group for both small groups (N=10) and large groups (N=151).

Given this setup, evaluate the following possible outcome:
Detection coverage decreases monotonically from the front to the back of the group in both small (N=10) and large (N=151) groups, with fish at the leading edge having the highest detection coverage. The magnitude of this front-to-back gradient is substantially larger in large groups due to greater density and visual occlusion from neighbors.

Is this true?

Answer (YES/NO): NO